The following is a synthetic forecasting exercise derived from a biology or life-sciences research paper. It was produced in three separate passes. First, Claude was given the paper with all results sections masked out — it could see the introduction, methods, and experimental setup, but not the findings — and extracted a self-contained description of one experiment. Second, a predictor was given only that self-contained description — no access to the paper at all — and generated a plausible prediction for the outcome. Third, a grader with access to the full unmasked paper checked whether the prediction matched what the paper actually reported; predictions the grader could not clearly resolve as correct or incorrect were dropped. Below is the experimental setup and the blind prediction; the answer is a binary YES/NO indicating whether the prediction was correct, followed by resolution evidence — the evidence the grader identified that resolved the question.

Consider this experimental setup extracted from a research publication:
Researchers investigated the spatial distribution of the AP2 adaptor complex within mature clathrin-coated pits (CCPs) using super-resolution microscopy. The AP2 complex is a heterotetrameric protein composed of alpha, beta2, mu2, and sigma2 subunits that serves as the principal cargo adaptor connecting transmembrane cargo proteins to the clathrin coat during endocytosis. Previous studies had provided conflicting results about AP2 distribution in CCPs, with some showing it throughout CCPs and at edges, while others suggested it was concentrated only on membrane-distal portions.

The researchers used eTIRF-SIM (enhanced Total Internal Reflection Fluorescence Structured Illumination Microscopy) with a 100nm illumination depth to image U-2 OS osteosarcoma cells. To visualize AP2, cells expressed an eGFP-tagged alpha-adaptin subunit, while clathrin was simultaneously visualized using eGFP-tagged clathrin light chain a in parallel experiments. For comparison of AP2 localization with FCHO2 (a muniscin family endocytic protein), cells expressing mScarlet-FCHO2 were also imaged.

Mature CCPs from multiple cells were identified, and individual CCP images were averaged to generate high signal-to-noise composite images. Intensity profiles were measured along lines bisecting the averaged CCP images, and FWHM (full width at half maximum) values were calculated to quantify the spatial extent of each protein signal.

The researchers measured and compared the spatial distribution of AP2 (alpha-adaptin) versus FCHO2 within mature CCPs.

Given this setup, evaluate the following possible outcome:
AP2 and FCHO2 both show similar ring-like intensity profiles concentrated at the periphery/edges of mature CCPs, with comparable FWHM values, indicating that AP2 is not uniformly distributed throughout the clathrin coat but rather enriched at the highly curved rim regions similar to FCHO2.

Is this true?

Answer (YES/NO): NO